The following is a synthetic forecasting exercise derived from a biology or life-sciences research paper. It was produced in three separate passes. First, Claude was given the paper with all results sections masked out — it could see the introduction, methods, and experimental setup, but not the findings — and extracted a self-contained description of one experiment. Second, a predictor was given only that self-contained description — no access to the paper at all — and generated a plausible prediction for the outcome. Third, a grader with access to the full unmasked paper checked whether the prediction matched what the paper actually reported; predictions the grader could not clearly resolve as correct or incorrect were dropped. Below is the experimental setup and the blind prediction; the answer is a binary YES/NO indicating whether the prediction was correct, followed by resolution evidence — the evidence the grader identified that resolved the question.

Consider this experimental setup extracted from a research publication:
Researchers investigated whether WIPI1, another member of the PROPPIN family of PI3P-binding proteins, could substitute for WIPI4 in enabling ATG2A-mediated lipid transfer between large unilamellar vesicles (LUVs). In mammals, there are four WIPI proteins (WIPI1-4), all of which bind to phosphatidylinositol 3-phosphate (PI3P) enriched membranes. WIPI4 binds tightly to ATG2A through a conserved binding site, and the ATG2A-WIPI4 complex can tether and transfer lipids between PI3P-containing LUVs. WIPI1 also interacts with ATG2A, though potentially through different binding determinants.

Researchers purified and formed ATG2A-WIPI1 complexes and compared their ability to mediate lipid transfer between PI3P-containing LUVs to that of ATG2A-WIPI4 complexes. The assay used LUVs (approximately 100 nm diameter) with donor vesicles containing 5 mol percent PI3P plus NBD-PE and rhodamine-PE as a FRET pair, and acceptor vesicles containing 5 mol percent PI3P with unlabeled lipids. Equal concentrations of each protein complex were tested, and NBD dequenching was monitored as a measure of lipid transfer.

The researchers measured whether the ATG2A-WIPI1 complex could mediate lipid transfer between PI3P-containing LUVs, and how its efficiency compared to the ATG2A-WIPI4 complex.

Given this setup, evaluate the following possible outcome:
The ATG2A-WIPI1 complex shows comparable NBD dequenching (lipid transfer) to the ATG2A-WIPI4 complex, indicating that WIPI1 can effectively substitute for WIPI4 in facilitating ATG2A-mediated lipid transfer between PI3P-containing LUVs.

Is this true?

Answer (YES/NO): NO